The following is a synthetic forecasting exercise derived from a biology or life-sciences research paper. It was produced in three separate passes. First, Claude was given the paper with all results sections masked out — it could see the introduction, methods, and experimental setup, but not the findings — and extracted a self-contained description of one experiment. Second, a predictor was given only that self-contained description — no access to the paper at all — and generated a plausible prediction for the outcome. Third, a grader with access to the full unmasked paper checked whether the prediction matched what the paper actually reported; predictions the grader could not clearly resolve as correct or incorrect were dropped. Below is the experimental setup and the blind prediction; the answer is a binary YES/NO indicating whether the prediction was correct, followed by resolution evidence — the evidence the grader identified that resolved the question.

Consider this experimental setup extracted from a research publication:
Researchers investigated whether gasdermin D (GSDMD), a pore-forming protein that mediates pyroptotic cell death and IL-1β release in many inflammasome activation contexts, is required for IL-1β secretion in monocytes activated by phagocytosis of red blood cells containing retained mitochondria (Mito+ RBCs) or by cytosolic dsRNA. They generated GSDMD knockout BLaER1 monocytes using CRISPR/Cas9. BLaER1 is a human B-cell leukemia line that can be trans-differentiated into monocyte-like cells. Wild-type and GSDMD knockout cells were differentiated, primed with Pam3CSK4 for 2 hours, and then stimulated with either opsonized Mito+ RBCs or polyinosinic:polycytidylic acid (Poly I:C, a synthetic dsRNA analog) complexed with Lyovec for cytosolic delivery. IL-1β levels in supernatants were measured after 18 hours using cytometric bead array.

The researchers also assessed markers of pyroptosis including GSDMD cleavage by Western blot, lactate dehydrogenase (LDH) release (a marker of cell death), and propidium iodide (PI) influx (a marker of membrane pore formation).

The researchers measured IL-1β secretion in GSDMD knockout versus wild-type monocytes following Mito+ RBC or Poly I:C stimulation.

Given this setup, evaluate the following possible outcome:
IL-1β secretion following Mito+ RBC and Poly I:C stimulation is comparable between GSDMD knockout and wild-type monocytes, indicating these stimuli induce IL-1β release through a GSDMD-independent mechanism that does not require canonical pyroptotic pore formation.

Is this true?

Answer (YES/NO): YES